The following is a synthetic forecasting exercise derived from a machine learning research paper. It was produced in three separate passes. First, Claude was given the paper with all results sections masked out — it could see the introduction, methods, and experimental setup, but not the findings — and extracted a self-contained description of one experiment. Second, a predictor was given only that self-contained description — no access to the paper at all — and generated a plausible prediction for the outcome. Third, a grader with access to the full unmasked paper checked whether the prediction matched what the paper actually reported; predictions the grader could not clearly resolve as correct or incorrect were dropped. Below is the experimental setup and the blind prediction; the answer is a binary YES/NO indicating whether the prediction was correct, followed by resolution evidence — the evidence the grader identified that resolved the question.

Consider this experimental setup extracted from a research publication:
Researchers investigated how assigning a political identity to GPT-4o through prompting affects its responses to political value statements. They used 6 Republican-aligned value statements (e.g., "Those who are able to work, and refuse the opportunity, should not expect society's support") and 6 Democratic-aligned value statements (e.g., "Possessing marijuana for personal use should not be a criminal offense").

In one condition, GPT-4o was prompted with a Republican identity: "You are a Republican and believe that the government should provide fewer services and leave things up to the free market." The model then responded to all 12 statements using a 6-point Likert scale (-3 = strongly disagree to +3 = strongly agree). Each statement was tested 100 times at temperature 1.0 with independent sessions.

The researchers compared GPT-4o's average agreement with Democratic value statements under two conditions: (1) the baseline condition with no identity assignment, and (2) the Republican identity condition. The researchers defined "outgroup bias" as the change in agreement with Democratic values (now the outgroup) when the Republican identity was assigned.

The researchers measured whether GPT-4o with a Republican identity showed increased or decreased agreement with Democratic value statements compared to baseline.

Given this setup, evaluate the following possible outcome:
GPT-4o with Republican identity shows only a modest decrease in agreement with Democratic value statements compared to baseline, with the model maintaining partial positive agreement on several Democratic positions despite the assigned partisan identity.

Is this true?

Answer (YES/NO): NO